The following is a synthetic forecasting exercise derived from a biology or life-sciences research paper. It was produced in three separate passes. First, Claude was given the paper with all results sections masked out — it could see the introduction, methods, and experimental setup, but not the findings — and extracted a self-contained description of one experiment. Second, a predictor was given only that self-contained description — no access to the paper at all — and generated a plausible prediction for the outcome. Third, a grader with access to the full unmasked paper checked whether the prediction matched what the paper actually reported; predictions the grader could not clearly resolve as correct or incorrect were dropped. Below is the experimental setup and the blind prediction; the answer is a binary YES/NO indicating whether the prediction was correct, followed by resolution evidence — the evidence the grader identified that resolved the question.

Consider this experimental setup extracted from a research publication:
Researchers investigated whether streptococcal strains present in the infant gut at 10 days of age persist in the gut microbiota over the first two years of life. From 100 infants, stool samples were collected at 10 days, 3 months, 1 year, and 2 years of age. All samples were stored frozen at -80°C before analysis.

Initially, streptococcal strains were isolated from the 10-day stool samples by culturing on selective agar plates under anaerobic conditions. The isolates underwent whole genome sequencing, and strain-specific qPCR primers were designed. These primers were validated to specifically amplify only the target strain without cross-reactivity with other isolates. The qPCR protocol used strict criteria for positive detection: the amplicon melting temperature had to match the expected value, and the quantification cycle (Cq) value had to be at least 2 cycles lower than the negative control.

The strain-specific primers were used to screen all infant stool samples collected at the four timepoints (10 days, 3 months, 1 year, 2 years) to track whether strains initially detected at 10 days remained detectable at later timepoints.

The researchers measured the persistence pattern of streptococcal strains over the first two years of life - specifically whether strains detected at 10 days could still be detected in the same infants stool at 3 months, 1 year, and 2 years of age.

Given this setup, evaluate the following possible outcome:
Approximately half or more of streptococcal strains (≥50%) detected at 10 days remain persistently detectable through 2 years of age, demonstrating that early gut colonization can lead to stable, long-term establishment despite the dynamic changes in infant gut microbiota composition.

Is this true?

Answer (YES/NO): NO